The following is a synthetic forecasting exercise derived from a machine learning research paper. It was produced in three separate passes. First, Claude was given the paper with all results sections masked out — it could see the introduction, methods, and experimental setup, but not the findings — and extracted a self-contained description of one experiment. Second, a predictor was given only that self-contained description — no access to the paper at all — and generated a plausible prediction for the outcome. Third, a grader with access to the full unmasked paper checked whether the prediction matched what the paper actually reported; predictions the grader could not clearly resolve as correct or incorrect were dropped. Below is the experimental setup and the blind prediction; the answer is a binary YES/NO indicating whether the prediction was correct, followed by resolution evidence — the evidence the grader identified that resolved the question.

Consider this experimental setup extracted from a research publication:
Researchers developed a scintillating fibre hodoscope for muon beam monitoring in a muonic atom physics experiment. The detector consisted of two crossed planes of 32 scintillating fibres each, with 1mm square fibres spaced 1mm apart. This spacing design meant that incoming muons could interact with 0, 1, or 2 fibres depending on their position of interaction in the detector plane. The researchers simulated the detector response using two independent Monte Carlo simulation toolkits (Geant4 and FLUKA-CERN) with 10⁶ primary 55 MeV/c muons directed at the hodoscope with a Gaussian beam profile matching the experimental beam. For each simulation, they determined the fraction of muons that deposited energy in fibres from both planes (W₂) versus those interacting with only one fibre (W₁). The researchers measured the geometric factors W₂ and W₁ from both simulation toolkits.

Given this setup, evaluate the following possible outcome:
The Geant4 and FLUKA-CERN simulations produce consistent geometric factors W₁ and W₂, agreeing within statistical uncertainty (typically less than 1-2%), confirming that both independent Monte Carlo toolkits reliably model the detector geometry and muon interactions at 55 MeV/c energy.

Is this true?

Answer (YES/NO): NO